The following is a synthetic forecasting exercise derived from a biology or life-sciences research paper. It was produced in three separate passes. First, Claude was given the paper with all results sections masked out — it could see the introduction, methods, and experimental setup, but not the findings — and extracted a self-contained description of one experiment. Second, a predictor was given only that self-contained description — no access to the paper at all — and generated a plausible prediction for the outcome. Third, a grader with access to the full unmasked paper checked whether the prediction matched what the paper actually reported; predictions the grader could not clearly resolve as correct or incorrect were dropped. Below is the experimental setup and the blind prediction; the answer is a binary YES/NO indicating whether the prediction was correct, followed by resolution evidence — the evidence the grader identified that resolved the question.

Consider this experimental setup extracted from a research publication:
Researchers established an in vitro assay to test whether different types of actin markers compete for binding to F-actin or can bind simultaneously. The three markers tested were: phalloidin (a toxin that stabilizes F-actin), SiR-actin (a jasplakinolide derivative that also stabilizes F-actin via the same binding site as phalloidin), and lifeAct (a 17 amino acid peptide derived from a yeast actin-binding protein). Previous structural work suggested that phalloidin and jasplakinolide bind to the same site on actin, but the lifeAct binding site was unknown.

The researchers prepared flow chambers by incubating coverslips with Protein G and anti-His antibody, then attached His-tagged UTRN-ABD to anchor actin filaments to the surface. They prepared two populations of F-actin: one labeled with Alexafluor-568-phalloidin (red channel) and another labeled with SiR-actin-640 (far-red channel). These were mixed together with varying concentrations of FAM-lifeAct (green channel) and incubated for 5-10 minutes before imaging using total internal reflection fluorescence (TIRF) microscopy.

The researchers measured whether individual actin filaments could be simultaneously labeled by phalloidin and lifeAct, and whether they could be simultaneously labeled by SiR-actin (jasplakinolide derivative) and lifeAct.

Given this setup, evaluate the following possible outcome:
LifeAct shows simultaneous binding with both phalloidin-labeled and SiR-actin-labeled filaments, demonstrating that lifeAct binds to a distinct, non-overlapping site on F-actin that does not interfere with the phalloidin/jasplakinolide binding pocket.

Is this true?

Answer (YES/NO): NO